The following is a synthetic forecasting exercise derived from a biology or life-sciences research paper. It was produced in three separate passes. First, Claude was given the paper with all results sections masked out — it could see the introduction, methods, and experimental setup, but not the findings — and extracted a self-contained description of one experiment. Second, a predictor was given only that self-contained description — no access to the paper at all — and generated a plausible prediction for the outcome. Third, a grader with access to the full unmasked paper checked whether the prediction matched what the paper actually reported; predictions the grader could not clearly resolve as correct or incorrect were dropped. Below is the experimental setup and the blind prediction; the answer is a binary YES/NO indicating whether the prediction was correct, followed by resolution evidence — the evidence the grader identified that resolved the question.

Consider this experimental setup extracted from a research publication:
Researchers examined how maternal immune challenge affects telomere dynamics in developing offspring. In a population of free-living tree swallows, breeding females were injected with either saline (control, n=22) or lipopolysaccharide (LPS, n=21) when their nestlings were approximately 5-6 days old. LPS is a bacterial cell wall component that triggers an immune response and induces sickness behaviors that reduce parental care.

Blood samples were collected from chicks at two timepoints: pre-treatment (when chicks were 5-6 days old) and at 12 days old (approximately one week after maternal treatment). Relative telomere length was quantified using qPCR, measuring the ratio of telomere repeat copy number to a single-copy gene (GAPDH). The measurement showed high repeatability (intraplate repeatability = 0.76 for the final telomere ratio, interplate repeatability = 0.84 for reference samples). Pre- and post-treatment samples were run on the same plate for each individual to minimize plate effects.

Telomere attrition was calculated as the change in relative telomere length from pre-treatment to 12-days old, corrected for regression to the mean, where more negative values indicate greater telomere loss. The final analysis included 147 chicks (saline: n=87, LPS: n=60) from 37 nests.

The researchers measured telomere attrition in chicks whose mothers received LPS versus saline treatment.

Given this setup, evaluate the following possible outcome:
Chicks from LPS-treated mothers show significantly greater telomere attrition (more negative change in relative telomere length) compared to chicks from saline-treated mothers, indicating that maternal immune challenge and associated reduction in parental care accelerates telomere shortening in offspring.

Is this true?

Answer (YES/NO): NO